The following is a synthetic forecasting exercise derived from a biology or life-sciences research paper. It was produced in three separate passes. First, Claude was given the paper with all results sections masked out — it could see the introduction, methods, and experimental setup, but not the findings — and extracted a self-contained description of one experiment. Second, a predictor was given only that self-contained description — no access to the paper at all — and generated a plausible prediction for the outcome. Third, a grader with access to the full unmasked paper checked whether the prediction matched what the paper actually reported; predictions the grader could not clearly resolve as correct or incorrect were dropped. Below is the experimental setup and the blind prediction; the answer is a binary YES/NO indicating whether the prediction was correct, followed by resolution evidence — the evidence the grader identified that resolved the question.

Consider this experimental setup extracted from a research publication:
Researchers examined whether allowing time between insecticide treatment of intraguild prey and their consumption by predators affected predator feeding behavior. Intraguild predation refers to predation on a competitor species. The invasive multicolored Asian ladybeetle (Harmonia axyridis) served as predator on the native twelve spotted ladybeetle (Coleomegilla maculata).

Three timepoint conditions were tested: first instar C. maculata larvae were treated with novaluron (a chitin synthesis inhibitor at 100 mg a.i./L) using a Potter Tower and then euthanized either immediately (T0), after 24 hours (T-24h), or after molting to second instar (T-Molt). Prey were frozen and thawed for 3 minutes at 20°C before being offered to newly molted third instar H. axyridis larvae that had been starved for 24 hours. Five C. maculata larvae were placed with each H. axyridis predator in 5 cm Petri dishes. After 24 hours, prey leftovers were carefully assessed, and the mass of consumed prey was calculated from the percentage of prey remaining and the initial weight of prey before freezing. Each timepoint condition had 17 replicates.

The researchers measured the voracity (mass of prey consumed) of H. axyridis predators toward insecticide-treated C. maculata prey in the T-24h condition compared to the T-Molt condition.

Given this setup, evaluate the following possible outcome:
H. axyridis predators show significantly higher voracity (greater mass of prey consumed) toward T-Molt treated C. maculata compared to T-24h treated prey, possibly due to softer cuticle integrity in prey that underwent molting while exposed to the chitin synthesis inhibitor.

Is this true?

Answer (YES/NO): NO